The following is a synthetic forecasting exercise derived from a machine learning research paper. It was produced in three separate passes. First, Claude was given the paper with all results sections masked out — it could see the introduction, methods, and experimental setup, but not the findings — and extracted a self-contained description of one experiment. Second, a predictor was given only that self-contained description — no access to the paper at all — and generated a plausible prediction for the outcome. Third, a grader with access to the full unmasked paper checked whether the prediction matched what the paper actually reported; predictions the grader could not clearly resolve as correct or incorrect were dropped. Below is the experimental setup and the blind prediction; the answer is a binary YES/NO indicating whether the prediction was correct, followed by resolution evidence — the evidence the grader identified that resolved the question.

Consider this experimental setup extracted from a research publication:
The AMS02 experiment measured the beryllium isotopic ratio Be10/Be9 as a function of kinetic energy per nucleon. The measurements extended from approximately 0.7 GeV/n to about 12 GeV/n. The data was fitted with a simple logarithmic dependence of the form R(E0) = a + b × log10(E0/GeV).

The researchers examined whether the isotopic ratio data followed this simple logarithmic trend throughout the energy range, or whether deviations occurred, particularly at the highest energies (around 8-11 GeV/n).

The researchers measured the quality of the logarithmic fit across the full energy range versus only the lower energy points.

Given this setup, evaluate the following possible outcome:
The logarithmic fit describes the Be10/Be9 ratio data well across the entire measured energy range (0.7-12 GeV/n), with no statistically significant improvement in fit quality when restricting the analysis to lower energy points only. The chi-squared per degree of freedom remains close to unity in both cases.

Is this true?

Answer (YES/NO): NO